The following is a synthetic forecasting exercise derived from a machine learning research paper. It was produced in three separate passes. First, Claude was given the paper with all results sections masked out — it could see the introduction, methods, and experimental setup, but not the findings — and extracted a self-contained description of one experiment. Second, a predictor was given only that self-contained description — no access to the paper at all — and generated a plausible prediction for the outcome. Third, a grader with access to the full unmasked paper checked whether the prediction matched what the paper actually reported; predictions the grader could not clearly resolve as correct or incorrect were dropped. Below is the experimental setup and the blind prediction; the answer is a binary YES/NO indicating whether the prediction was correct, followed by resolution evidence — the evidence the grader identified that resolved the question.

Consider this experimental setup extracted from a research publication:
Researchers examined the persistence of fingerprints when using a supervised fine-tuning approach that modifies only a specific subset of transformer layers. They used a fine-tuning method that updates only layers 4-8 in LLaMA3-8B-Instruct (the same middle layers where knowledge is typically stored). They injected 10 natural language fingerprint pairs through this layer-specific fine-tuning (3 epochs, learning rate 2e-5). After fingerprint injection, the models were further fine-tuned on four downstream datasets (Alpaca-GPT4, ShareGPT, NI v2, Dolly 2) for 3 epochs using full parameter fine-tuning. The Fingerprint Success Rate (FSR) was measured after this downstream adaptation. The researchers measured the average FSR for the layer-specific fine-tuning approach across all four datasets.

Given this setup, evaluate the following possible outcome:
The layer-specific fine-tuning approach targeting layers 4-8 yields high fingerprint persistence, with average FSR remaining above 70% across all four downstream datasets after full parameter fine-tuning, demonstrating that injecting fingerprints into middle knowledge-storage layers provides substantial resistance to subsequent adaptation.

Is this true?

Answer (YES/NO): NO